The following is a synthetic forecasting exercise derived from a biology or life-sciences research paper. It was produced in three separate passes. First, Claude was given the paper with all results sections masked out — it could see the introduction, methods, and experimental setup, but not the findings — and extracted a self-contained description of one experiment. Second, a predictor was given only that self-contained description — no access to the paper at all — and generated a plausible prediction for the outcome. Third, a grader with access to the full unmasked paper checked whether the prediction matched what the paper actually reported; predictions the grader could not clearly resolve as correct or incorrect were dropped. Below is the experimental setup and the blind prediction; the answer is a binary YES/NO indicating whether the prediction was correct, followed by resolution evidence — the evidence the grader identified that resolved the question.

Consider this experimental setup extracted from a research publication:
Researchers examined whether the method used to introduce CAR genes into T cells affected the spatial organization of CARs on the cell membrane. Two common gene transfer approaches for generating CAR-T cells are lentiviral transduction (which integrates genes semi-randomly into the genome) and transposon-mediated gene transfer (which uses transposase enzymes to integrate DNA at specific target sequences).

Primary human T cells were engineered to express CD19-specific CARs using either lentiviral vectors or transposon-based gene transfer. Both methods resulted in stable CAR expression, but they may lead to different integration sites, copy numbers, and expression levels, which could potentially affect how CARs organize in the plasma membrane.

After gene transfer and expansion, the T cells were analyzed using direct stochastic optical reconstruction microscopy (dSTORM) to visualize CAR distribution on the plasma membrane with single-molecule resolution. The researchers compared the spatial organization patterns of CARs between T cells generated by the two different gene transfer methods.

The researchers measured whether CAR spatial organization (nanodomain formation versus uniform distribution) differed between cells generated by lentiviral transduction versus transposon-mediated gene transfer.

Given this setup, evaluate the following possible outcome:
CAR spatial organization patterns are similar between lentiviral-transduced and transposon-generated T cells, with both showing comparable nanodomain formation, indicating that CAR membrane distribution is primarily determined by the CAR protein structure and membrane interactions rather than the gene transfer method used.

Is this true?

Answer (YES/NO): YES